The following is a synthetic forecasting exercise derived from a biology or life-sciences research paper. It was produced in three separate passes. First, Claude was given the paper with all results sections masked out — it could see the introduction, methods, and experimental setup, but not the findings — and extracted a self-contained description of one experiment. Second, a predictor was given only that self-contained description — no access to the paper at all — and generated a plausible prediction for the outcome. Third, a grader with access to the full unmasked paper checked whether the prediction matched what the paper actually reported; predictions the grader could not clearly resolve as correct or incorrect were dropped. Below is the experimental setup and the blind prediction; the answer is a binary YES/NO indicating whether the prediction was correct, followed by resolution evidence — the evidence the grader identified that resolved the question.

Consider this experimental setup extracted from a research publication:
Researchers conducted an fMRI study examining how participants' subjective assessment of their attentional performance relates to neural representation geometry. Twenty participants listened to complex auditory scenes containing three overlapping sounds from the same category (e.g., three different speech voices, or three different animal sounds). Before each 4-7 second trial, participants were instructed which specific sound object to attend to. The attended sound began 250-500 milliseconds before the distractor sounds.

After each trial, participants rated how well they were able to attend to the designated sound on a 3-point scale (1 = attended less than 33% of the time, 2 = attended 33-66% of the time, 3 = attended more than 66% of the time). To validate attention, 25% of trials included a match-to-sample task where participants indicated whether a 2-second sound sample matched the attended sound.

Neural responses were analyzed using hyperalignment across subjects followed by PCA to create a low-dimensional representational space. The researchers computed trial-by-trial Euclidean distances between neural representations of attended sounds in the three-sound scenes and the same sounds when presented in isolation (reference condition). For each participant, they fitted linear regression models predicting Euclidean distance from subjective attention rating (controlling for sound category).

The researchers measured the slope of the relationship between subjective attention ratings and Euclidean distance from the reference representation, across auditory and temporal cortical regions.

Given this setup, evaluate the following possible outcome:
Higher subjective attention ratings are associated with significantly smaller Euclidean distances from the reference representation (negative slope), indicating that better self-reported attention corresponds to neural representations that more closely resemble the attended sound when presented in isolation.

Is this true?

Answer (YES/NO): YES